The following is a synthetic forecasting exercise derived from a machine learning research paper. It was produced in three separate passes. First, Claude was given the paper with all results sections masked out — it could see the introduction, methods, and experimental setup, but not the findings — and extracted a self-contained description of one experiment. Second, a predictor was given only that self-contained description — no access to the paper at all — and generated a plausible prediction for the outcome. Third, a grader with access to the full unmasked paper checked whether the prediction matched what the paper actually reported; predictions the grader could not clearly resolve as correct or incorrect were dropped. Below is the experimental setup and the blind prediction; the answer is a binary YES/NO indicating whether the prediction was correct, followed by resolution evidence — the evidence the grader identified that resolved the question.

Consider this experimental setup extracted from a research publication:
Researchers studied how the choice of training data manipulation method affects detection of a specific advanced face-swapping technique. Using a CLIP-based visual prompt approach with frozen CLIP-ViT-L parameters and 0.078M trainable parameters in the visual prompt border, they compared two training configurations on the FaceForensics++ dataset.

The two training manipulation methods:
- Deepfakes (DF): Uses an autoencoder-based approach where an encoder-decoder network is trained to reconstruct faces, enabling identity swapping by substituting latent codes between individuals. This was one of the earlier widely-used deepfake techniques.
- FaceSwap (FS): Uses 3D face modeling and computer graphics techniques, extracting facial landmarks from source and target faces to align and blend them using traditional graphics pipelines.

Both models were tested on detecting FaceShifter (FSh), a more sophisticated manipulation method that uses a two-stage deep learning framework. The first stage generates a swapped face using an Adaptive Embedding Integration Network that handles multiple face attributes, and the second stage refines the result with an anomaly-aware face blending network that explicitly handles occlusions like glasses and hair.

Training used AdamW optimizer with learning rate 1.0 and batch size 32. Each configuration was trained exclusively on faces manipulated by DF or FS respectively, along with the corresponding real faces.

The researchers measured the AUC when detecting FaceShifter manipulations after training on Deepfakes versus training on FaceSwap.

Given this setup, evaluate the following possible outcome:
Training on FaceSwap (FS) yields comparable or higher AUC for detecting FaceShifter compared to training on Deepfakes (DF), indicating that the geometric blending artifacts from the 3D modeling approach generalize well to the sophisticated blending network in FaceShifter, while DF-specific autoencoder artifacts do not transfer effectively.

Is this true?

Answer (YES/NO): YES